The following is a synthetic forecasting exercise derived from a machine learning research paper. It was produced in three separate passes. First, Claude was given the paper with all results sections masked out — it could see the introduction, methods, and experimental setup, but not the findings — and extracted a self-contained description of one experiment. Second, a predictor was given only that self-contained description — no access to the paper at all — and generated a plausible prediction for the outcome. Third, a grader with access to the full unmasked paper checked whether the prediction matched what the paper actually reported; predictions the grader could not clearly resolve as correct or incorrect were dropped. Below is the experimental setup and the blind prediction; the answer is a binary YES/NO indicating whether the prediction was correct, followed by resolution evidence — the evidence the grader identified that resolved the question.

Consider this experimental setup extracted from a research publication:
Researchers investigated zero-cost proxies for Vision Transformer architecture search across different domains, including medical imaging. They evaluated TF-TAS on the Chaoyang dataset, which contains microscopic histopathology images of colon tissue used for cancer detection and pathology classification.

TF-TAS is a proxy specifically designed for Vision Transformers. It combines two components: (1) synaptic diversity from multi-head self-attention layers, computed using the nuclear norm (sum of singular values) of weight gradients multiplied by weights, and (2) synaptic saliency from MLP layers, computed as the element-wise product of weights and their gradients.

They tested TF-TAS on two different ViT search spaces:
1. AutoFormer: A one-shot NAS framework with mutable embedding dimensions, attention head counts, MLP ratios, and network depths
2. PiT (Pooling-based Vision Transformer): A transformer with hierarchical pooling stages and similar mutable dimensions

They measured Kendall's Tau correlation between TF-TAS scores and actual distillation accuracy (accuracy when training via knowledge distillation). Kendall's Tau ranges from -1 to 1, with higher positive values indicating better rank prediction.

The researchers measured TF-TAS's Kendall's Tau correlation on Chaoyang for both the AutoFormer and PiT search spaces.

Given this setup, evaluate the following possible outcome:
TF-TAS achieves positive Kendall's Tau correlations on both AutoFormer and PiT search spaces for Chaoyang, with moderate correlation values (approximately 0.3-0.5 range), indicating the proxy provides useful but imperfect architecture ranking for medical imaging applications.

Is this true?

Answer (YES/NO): NO